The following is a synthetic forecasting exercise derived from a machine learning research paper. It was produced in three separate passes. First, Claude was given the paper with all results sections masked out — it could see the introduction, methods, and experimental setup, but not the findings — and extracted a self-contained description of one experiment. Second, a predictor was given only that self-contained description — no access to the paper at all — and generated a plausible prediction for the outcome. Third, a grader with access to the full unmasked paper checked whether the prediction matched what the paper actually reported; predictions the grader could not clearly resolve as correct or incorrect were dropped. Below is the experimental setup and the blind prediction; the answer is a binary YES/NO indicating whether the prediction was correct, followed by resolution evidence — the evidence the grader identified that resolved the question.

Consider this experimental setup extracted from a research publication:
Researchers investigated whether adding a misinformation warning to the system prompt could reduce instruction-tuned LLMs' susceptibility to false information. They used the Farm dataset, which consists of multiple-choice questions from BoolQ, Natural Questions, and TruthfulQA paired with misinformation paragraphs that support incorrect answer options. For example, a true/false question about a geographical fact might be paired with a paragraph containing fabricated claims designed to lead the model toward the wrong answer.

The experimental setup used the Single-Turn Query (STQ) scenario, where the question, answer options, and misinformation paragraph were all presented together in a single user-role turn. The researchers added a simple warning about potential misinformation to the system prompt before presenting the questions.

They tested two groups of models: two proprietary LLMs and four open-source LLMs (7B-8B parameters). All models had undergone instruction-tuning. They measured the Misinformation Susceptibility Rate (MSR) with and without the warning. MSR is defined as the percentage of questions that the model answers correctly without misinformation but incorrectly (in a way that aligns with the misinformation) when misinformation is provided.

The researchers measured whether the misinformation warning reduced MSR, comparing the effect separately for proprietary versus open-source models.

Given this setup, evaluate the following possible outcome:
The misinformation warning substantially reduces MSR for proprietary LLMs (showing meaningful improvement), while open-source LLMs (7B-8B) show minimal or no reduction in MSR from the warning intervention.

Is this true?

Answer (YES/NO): YES